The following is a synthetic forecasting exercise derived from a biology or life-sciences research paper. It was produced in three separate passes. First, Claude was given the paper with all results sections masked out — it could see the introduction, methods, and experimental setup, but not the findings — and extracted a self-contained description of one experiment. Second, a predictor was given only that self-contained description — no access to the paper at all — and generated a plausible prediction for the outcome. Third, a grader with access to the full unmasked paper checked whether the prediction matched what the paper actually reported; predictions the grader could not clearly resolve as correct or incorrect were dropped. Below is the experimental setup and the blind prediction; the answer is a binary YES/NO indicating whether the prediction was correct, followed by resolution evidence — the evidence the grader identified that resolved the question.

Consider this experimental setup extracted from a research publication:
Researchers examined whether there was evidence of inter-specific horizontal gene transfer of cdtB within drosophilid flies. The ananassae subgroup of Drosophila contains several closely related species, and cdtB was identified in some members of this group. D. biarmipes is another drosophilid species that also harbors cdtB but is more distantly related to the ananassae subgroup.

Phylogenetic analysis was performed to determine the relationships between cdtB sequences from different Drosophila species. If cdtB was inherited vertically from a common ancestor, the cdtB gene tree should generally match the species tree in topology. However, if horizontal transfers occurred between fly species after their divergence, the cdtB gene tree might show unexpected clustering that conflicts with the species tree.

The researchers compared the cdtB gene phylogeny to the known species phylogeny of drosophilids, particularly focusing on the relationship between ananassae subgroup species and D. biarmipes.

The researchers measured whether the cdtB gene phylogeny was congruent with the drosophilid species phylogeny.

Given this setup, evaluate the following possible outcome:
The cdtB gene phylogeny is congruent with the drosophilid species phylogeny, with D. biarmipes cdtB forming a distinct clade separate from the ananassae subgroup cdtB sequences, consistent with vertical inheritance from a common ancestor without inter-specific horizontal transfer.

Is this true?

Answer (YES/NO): NO